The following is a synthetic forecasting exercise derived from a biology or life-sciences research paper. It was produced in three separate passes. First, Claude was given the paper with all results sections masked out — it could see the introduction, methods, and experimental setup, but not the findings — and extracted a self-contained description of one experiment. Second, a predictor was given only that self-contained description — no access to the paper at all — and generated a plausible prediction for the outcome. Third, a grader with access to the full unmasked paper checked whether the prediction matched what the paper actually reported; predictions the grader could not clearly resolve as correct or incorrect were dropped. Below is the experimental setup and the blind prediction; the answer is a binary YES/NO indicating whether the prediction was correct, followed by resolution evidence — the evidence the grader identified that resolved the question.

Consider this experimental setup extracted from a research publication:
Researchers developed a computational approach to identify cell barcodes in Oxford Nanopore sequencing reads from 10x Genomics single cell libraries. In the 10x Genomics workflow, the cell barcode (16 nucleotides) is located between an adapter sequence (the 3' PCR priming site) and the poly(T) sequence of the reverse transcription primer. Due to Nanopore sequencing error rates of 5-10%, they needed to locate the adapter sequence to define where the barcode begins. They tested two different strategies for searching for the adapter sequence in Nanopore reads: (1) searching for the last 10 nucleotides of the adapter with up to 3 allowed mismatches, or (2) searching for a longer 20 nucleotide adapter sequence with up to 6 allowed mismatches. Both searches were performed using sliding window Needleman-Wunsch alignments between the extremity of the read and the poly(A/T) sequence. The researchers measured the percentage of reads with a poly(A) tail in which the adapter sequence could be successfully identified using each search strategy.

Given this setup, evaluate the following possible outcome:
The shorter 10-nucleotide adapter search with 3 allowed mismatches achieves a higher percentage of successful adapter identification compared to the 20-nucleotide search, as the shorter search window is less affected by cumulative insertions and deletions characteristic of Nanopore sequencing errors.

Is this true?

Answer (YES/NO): YES